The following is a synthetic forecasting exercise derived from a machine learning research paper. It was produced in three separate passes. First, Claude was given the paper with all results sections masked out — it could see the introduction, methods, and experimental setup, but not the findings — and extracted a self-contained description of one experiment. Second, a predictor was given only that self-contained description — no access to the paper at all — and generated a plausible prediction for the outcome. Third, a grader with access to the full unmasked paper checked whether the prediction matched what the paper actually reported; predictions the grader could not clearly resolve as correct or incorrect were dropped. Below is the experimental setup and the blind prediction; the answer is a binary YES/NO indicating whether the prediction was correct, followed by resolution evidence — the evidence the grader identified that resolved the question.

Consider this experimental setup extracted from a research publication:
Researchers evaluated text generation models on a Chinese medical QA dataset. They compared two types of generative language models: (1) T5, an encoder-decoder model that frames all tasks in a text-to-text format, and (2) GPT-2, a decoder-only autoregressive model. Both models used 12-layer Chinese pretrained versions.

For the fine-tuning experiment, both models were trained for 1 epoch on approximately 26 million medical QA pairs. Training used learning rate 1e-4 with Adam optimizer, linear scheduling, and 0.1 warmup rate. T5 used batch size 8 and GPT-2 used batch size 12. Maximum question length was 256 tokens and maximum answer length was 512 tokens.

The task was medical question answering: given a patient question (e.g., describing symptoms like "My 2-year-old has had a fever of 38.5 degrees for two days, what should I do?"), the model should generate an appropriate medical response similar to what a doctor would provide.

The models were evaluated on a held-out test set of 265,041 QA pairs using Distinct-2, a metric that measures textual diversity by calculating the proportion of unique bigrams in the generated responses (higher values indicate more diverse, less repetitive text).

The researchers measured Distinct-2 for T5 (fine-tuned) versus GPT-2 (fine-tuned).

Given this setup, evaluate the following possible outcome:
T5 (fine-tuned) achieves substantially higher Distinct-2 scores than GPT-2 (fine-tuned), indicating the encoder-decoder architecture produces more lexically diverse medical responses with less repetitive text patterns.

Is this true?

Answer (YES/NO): YES